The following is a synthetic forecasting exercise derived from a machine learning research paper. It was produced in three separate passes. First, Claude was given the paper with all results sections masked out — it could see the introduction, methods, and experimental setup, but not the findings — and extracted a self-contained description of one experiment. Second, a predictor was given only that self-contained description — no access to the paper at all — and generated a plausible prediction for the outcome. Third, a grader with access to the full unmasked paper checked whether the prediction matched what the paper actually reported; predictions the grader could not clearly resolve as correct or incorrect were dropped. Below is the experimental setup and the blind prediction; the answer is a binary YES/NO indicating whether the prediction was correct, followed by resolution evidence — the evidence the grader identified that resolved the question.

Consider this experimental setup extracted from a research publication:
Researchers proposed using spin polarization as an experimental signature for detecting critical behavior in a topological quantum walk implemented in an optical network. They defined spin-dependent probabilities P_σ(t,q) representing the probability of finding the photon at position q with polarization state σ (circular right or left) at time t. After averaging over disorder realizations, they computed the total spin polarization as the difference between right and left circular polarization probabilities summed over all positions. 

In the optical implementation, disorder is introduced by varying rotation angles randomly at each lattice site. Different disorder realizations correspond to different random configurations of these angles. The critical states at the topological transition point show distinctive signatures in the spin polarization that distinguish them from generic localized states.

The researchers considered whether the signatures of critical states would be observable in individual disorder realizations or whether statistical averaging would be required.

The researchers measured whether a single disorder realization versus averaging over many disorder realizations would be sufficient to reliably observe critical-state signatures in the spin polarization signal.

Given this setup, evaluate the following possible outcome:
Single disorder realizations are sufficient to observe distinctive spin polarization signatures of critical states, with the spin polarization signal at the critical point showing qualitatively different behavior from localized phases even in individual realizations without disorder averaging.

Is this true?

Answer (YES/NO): NO